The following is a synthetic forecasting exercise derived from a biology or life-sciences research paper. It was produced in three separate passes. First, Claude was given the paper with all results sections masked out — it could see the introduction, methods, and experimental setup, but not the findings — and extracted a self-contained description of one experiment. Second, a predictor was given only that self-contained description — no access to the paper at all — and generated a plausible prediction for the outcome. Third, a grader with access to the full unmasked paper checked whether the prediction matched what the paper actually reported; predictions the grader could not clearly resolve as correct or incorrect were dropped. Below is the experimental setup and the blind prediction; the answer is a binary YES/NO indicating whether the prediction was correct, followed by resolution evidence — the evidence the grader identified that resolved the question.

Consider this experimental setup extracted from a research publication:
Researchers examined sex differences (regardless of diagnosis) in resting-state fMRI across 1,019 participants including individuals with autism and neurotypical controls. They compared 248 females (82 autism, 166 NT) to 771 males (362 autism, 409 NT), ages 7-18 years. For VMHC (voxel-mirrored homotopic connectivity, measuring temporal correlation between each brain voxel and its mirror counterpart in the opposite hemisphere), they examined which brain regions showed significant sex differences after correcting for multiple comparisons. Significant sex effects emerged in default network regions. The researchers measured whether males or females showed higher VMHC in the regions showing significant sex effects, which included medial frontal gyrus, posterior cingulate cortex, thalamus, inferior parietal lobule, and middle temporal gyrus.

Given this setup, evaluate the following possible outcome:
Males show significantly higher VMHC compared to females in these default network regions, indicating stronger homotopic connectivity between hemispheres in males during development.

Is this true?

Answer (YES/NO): NO